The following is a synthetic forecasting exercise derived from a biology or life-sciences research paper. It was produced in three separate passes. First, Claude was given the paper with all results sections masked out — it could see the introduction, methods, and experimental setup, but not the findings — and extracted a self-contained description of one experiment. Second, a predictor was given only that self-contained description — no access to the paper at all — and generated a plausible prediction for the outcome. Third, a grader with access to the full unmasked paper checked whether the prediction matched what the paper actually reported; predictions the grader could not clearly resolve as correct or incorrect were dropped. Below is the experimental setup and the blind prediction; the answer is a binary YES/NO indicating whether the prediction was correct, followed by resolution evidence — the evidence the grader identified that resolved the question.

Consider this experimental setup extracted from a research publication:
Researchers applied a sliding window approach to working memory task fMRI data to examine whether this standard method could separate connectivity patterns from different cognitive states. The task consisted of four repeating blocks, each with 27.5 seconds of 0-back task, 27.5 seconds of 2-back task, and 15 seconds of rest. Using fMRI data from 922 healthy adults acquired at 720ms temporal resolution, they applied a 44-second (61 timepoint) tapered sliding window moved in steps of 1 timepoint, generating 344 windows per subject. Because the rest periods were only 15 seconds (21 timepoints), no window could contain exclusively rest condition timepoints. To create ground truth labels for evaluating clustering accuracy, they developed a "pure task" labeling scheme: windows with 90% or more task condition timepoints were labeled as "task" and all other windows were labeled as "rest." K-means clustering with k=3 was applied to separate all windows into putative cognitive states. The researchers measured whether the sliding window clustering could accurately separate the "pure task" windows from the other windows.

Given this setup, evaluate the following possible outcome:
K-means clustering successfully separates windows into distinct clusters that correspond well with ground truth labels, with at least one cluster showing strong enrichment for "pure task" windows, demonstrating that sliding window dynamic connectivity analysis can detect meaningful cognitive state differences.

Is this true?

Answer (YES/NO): NO